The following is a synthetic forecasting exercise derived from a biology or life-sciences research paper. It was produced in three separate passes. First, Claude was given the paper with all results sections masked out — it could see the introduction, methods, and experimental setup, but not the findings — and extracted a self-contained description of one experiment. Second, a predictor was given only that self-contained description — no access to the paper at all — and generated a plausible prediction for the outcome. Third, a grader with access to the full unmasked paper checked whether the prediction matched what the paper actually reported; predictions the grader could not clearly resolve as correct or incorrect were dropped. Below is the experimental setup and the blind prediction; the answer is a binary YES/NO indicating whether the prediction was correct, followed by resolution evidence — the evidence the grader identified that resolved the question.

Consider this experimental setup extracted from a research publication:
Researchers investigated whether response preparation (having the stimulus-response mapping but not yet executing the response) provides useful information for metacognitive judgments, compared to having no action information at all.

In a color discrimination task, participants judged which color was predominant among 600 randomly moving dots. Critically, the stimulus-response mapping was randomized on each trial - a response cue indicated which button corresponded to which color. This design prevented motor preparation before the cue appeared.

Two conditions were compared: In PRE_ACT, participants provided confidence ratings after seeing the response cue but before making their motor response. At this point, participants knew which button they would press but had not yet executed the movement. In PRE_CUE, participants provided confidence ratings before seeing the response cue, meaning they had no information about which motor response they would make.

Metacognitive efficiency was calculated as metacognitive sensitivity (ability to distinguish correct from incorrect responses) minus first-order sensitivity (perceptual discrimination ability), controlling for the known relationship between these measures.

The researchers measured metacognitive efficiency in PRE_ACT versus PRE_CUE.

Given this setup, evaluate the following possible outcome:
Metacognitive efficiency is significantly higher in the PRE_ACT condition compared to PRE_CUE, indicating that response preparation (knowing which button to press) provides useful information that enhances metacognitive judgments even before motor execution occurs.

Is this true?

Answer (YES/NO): NO